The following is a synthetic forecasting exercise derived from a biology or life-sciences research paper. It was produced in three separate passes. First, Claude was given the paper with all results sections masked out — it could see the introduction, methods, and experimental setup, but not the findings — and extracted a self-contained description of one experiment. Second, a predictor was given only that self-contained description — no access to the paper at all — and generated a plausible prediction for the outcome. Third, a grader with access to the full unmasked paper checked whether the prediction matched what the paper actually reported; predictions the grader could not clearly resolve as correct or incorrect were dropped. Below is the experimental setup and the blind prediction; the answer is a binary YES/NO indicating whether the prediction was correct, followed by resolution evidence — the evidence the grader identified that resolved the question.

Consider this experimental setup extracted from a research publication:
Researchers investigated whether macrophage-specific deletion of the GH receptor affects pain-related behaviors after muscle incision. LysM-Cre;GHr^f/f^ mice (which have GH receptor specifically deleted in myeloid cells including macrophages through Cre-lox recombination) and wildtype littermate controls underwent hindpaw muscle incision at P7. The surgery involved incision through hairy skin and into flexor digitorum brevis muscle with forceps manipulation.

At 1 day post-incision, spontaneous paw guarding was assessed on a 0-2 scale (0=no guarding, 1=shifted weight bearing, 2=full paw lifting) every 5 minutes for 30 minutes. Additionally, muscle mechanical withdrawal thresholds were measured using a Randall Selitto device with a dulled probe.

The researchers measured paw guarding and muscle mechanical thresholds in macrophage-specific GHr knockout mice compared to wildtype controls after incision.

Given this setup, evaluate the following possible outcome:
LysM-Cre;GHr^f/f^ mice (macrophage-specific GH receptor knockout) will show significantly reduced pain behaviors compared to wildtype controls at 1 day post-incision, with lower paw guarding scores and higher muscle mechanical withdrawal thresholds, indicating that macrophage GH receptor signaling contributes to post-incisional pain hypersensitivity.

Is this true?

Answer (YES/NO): YES